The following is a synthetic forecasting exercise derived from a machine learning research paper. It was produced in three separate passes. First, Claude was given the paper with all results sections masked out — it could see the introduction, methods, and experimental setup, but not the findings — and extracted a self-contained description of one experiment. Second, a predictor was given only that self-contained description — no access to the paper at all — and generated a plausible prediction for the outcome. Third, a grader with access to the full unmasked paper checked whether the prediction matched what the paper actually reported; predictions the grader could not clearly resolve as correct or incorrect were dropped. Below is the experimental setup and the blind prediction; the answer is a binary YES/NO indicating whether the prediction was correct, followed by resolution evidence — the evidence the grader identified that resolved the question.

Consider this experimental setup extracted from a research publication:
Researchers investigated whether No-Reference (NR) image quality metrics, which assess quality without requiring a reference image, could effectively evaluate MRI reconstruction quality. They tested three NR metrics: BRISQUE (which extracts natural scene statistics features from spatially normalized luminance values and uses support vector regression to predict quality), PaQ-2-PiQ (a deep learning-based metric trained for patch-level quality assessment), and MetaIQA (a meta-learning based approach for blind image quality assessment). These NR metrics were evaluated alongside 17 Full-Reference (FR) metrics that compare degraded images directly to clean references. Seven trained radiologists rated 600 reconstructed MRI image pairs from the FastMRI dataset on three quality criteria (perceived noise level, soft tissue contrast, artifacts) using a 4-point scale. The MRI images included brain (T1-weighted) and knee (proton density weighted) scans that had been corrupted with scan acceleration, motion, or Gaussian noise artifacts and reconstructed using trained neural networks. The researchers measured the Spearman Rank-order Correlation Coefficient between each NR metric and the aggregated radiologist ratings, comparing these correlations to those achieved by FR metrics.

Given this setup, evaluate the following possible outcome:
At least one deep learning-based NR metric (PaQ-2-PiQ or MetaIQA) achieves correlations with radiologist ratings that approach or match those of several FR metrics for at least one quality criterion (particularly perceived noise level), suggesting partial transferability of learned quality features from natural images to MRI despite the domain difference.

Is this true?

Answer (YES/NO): NO